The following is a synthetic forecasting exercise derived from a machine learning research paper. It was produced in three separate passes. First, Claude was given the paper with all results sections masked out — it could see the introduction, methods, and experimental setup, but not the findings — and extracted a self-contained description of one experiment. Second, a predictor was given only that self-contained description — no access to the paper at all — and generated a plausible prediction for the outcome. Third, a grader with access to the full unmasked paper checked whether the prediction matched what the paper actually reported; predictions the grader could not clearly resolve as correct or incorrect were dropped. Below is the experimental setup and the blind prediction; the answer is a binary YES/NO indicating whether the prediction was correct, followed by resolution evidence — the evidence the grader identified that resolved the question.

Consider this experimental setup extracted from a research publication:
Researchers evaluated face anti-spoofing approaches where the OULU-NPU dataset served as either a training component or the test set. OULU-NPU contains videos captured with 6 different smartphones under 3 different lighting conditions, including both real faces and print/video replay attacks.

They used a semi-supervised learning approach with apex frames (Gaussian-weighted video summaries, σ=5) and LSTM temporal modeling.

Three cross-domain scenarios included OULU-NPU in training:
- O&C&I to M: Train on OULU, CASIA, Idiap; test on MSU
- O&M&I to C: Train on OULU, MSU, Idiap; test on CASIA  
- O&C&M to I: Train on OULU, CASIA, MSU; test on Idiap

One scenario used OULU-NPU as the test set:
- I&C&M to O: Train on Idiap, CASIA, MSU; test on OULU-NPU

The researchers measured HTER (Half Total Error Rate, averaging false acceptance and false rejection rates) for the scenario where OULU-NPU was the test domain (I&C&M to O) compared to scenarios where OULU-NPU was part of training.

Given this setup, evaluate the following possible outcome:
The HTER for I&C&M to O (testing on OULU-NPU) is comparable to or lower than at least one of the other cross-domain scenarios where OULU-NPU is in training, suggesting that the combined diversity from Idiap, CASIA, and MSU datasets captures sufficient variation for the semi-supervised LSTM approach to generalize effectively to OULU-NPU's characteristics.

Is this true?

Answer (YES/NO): NO